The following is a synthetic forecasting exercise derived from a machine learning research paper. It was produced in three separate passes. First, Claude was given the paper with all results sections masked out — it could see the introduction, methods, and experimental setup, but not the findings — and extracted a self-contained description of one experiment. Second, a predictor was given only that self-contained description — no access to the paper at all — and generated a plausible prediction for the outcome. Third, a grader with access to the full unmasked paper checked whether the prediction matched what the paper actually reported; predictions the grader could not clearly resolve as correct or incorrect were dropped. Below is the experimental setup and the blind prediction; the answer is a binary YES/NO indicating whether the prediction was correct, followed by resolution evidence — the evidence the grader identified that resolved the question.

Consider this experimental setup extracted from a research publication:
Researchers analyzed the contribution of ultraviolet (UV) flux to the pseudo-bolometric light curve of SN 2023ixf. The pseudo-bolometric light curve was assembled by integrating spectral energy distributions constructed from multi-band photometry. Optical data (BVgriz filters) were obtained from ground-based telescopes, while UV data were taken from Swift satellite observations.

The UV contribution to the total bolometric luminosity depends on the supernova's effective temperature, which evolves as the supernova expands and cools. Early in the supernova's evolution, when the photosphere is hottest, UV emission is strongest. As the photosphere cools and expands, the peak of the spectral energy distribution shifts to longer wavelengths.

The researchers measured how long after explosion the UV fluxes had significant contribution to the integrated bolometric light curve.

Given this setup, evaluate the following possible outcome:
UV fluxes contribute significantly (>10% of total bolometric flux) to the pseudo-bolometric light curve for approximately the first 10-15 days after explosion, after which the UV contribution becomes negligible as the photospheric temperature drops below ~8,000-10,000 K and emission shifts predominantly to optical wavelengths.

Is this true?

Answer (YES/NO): NO